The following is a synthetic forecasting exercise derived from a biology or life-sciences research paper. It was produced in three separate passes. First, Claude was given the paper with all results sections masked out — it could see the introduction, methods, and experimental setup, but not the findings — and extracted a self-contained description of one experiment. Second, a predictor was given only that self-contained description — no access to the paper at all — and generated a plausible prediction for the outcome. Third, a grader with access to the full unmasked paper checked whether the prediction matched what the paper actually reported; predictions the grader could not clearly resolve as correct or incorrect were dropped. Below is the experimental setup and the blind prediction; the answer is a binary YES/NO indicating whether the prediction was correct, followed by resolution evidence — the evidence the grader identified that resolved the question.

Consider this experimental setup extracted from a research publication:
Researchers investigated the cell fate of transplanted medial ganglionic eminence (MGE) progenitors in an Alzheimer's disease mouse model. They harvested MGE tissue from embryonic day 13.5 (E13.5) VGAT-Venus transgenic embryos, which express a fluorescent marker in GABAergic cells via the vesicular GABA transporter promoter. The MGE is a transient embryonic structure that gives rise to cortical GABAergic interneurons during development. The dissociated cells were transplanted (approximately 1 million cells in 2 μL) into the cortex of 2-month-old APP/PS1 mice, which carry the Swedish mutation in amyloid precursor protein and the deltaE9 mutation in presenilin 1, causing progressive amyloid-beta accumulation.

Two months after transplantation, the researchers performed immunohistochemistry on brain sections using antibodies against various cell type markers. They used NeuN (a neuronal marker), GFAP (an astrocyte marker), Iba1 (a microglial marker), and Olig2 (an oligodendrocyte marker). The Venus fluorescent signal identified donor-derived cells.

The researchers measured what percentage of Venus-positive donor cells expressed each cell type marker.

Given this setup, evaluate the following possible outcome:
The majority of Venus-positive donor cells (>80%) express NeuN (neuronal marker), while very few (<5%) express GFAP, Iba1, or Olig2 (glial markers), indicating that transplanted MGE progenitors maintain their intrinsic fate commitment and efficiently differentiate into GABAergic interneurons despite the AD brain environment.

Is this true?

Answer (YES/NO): NO